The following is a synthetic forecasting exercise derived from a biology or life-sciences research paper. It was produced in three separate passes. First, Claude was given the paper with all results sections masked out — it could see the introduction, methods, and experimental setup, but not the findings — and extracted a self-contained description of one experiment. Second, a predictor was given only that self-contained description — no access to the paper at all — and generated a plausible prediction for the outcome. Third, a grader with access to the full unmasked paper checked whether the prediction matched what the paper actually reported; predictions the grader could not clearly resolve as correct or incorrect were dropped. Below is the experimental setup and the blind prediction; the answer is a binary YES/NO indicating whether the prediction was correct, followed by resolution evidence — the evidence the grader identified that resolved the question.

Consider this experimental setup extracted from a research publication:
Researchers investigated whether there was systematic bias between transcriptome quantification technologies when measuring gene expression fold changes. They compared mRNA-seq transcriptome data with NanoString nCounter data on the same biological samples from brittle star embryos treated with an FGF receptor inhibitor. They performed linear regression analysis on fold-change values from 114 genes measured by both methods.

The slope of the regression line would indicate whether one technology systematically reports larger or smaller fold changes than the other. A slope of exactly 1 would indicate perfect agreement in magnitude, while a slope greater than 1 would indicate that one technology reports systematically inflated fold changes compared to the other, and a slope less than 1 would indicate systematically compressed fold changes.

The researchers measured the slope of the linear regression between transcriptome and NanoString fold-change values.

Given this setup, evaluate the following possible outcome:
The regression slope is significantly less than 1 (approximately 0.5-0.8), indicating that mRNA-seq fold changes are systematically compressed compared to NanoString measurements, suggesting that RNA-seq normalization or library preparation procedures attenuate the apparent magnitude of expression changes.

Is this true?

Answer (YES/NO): NO